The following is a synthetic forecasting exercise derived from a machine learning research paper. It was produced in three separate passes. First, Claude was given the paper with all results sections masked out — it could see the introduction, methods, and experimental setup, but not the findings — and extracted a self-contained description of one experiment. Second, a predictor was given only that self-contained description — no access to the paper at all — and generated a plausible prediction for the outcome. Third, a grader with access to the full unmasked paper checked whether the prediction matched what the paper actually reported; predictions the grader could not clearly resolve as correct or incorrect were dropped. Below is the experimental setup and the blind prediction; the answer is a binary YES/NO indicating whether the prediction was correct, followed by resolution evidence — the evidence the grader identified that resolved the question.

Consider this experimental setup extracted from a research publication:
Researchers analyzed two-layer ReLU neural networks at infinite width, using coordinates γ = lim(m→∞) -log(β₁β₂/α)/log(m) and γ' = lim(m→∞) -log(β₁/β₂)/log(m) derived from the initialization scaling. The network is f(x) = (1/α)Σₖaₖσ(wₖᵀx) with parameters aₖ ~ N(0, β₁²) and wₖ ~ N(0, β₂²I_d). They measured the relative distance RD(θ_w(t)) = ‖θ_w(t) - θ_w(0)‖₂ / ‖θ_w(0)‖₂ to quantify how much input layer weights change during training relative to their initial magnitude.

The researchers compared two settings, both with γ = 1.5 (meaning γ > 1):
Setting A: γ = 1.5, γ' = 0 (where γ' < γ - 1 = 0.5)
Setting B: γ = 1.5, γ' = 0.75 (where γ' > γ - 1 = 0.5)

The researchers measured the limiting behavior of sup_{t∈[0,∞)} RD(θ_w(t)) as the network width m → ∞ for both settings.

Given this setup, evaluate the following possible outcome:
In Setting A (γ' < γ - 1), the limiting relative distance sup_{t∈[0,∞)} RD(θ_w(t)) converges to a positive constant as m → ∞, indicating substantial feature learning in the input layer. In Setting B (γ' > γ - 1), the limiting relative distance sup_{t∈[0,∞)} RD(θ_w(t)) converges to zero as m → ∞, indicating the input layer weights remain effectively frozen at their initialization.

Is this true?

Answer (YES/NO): NO